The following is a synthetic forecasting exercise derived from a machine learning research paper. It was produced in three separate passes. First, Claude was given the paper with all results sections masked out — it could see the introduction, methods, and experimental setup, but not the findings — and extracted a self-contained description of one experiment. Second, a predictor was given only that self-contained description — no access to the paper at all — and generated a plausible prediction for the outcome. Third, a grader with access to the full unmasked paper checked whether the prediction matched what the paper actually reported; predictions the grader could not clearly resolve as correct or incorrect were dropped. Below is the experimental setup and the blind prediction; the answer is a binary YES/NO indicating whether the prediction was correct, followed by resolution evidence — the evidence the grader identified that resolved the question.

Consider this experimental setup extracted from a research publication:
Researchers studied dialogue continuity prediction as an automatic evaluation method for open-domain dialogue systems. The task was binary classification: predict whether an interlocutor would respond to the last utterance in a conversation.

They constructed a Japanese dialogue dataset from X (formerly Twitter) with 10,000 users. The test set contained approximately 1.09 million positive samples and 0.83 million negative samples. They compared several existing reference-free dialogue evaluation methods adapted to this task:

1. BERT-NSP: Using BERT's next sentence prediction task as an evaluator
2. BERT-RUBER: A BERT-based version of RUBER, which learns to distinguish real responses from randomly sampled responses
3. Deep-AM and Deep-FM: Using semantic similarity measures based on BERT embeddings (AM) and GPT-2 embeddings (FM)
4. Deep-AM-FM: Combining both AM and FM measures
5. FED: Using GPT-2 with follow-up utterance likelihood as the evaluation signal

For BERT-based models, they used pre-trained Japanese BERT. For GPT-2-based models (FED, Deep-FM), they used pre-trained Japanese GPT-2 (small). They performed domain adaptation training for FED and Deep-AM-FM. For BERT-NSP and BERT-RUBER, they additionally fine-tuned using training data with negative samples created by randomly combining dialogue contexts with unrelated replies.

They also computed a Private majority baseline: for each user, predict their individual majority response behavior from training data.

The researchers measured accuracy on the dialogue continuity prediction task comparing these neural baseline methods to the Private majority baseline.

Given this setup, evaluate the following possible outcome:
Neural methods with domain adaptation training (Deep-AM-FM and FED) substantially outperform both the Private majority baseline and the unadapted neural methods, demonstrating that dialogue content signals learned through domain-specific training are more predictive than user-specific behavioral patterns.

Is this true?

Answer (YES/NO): NO